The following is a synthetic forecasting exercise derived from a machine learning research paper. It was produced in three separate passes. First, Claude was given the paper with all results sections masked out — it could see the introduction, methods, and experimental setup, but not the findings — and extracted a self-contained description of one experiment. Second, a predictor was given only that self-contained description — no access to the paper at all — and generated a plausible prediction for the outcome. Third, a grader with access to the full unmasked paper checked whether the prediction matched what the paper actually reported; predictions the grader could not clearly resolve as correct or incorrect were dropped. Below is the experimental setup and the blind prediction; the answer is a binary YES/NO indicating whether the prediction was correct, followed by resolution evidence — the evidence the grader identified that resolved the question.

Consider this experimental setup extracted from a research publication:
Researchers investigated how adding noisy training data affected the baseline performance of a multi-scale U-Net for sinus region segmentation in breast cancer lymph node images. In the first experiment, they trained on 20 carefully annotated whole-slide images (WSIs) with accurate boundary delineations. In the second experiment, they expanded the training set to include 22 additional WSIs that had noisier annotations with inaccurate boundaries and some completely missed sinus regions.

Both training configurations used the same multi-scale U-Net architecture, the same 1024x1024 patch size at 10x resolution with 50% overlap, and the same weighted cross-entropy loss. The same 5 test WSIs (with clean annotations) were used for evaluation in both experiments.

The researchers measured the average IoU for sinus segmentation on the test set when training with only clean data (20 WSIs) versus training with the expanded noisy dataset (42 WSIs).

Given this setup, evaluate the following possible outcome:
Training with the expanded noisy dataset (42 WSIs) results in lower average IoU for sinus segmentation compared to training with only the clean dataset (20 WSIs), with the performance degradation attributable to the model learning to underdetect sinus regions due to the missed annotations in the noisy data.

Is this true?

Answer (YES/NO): YES